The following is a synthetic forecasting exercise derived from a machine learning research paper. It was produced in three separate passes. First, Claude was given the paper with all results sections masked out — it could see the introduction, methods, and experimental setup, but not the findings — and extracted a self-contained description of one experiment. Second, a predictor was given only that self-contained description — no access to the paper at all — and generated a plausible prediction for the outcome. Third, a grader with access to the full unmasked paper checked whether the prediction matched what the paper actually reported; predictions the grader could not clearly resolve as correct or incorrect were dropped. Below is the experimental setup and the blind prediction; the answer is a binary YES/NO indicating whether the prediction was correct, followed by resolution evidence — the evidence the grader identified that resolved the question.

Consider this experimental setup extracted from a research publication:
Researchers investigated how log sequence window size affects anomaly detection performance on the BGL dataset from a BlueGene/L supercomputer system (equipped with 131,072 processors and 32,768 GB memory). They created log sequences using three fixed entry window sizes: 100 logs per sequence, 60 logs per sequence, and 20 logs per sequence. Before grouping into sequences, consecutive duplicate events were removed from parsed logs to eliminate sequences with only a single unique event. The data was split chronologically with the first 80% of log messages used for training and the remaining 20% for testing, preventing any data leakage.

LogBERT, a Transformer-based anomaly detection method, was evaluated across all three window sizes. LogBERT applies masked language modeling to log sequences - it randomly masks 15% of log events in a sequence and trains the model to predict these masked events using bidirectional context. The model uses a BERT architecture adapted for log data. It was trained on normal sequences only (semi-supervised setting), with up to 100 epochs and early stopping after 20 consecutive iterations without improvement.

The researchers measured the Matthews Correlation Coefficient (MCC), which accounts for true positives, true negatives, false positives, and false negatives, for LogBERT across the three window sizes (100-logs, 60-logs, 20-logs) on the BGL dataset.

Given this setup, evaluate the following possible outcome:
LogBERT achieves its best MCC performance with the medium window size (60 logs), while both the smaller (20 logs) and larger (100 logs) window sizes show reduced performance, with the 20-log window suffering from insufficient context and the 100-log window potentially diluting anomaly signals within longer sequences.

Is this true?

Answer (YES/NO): NO